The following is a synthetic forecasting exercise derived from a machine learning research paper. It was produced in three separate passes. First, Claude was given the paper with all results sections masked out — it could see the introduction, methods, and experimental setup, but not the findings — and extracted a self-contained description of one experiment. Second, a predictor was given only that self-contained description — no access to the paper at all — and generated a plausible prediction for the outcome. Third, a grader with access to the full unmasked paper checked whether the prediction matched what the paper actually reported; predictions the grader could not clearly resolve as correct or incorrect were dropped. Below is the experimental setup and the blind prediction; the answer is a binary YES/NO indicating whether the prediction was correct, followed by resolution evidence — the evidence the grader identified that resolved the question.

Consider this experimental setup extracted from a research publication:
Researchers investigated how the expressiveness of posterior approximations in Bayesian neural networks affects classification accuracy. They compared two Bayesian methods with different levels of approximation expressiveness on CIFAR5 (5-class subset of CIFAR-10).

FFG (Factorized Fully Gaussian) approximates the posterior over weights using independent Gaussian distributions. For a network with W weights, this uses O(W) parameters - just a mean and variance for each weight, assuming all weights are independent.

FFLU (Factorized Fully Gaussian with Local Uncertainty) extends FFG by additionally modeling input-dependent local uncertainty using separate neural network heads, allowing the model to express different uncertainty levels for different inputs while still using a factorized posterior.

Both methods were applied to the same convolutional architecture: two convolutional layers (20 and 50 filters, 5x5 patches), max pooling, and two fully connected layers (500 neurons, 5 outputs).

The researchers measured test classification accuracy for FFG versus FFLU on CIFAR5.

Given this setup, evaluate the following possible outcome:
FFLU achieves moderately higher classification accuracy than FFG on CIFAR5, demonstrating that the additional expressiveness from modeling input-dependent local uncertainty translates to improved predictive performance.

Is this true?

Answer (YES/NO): NO